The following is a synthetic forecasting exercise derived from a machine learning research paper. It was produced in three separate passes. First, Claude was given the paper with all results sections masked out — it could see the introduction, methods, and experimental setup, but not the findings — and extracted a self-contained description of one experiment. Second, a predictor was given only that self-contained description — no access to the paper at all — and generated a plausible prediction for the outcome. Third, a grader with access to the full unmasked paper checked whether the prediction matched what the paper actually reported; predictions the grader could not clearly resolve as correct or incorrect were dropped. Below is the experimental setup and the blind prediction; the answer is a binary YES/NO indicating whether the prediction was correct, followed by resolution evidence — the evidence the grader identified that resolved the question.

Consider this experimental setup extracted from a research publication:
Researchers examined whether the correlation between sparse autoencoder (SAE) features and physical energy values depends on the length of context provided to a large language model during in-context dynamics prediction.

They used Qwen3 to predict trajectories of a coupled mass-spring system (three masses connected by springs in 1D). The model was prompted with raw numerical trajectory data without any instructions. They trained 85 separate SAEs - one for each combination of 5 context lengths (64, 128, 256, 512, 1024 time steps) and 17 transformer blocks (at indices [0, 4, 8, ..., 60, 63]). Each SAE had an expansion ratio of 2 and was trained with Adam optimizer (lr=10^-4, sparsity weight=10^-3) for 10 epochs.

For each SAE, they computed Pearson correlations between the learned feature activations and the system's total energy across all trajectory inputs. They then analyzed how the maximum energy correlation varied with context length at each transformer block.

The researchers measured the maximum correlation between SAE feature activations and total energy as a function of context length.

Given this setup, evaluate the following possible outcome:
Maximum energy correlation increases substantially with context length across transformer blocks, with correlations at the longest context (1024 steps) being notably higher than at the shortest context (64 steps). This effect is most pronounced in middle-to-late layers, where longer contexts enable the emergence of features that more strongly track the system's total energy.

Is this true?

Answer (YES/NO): NO